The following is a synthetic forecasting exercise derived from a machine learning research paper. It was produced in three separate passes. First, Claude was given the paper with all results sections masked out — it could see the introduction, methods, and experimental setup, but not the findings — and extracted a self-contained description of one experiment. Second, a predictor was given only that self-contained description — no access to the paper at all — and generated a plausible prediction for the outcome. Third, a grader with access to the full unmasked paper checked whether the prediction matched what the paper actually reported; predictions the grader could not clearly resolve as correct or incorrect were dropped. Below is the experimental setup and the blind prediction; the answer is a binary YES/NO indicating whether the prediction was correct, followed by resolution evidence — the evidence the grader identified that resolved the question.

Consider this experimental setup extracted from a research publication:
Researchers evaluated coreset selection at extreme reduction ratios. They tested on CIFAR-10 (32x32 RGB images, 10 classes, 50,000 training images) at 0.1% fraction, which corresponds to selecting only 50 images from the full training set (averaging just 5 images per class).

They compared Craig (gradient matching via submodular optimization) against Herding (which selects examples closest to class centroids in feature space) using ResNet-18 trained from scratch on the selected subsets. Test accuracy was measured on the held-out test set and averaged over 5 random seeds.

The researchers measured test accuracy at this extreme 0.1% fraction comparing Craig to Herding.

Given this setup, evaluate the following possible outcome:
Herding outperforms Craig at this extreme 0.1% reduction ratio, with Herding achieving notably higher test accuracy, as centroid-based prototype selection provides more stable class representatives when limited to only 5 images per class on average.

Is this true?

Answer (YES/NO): NO